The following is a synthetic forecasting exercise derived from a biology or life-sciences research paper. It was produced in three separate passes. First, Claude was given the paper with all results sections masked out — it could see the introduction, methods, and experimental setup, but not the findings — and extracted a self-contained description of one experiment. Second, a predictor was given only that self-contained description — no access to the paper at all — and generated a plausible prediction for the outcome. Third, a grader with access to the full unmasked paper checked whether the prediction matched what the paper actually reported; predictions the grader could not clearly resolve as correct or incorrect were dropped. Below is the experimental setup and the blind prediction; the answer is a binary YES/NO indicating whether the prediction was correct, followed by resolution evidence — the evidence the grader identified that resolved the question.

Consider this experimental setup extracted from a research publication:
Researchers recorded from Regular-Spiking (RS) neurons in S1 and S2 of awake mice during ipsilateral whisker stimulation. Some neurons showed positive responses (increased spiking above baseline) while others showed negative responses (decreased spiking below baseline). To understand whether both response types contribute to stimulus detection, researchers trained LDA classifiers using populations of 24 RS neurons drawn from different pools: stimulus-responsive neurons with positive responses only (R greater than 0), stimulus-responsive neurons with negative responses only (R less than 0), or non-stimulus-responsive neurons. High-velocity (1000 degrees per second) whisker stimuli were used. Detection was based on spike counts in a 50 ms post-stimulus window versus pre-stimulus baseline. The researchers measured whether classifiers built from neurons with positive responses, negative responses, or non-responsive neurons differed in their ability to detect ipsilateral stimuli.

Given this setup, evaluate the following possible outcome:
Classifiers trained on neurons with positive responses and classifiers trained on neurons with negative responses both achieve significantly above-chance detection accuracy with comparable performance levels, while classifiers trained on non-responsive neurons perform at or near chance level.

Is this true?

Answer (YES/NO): NO